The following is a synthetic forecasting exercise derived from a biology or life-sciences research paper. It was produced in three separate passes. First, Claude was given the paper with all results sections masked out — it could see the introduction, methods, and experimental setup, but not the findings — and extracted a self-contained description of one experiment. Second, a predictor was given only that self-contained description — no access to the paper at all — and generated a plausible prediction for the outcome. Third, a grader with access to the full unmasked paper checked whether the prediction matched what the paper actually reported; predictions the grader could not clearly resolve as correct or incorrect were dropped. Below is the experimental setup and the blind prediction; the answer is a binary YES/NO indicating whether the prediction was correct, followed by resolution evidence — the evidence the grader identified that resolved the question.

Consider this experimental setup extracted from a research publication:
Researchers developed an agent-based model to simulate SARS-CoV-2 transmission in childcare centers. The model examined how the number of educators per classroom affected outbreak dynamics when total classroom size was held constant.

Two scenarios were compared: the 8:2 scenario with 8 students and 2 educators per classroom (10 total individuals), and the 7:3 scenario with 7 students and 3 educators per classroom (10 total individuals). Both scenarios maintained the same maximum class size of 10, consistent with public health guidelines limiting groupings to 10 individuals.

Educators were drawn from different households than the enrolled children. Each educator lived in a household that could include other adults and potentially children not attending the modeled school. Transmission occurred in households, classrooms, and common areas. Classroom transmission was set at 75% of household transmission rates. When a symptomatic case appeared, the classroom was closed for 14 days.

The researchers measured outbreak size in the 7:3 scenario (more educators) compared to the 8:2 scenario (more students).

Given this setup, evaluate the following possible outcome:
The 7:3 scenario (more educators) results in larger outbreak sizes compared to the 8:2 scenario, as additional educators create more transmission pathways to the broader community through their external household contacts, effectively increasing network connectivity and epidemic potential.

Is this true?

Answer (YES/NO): NO